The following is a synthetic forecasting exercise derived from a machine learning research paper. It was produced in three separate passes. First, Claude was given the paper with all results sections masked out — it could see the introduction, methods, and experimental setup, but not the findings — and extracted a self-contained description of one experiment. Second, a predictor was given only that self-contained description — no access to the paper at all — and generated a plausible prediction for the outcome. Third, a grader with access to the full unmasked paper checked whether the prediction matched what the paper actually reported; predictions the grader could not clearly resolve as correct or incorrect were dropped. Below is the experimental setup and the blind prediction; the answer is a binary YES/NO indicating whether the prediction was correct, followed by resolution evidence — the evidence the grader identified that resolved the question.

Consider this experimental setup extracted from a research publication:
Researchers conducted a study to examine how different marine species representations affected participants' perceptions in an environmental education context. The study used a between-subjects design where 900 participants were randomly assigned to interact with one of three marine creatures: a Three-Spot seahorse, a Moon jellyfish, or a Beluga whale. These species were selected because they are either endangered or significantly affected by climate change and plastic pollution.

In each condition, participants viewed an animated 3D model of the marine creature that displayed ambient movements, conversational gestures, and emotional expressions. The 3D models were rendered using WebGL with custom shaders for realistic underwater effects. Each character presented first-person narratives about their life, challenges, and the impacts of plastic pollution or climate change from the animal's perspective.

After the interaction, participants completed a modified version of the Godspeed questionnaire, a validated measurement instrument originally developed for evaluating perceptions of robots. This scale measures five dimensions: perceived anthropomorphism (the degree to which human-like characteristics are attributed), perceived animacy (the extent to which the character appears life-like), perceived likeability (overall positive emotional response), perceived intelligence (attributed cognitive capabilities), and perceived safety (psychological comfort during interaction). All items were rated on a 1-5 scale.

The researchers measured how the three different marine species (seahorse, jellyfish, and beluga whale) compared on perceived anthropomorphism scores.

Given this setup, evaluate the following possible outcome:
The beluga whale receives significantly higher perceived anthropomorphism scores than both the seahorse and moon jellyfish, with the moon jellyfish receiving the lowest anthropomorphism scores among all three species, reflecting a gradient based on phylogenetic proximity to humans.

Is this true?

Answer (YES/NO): NO